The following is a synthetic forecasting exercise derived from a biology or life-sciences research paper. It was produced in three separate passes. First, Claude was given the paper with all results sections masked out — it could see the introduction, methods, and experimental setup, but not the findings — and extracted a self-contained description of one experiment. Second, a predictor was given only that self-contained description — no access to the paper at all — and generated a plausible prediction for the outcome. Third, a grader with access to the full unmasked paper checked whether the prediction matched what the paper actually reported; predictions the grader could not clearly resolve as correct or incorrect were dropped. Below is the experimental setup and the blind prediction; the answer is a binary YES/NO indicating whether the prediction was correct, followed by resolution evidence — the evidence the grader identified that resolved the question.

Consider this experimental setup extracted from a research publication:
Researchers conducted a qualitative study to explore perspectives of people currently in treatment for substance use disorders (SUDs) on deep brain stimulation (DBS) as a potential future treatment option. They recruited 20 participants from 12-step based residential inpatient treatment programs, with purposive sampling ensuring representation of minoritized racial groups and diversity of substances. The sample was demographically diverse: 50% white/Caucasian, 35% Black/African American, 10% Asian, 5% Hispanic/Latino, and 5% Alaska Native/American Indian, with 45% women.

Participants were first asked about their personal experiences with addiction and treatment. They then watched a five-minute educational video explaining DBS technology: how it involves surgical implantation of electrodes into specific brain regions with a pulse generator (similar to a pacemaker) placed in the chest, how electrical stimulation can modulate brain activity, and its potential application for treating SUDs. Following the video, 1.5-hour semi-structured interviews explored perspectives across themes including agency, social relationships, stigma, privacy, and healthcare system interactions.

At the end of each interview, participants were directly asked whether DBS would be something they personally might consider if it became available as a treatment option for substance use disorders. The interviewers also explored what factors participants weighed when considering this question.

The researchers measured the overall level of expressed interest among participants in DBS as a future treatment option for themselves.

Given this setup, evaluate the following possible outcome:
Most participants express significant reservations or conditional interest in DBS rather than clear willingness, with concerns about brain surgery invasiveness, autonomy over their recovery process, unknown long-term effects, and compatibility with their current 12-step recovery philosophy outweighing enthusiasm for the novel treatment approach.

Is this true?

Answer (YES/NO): NO